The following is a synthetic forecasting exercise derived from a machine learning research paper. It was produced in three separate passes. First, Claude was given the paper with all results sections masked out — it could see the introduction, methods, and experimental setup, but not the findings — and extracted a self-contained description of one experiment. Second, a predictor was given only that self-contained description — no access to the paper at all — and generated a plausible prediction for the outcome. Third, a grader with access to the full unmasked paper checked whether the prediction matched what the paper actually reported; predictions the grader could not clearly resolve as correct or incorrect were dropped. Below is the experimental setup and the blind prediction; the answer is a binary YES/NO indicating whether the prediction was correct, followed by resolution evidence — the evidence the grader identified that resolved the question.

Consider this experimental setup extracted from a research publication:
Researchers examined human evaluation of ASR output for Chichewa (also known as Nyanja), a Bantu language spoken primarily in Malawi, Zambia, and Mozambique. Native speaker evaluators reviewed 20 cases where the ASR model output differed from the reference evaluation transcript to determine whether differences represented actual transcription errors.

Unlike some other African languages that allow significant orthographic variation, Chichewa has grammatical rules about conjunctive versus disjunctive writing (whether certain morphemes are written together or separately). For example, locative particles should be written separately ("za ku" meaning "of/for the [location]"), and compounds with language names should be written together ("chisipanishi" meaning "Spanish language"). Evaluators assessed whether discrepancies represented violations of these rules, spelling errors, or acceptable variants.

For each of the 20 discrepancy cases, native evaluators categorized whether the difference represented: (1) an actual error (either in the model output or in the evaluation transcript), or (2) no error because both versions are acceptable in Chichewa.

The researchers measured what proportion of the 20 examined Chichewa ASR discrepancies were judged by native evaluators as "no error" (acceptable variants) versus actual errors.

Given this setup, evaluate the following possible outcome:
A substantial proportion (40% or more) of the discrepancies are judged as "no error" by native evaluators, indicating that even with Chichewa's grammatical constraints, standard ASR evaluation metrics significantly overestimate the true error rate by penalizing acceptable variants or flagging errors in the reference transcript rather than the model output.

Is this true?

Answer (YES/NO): NO